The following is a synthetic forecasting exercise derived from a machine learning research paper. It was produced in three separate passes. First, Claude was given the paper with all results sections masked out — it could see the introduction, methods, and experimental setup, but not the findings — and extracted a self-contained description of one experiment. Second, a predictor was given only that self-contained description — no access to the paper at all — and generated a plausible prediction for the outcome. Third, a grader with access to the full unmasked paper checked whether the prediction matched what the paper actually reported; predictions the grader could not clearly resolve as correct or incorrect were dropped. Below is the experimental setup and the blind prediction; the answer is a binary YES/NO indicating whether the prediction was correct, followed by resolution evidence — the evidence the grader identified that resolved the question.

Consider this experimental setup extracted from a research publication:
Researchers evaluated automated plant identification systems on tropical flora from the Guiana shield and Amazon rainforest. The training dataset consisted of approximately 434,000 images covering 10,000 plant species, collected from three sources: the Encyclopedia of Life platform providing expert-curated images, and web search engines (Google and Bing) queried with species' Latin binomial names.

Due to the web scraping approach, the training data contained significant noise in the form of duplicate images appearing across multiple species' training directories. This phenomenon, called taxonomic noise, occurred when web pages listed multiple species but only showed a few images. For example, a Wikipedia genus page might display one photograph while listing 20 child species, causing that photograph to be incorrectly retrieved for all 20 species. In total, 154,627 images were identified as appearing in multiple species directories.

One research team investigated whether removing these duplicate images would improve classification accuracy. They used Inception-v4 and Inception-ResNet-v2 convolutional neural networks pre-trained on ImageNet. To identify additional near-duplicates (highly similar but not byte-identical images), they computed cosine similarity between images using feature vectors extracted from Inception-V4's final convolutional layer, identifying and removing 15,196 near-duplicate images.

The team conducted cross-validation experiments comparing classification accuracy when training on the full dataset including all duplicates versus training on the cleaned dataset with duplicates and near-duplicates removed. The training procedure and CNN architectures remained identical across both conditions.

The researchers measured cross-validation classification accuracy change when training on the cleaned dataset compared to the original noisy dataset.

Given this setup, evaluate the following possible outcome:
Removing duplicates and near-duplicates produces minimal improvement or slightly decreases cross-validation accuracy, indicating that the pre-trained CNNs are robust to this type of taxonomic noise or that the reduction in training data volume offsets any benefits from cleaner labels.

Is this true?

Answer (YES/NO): NO